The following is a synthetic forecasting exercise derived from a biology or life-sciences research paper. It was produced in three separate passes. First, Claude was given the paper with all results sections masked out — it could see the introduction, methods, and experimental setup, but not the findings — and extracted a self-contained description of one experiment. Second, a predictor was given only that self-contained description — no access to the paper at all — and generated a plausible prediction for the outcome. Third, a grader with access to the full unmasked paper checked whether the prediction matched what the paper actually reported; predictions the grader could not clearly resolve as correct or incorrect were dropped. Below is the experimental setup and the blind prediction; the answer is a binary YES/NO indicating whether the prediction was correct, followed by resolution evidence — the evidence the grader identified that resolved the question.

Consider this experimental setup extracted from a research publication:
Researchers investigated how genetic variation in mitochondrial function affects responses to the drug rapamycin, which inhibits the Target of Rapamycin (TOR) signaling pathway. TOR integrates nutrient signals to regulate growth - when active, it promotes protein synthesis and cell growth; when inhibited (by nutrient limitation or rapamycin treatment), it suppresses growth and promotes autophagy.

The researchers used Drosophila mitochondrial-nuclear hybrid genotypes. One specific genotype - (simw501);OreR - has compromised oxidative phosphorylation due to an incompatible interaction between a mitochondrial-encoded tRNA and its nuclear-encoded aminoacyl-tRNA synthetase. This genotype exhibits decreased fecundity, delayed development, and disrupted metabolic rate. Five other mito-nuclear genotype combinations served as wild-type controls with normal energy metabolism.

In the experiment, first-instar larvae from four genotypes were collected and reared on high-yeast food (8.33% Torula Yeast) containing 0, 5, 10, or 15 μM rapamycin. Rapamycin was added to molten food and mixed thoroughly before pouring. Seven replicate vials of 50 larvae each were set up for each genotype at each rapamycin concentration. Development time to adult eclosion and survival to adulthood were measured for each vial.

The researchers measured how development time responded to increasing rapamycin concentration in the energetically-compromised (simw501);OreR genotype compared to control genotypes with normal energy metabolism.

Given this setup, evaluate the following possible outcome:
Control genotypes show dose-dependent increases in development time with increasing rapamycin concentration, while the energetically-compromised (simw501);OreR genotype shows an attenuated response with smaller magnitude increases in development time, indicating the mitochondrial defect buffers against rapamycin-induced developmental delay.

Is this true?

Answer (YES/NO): YES